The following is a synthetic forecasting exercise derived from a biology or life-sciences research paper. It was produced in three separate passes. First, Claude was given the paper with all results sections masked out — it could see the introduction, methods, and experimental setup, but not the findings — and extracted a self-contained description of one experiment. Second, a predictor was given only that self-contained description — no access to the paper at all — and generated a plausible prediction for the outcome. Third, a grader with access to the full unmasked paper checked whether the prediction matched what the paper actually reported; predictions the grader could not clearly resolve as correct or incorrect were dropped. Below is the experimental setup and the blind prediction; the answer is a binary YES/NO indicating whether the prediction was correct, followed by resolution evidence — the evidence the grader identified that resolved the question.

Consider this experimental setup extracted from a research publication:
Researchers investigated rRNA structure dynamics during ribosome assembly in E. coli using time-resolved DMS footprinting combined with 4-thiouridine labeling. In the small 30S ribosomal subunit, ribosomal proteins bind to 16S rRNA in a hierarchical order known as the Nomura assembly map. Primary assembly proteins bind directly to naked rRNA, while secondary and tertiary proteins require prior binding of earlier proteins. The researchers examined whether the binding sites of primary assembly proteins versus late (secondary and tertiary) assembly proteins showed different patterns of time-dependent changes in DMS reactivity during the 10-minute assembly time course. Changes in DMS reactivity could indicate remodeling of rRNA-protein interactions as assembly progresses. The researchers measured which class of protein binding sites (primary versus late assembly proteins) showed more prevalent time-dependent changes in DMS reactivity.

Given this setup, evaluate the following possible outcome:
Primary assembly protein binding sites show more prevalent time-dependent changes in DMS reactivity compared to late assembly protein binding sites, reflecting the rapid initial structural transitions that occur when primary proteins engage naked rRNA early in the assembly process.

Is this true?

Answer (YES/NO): YES